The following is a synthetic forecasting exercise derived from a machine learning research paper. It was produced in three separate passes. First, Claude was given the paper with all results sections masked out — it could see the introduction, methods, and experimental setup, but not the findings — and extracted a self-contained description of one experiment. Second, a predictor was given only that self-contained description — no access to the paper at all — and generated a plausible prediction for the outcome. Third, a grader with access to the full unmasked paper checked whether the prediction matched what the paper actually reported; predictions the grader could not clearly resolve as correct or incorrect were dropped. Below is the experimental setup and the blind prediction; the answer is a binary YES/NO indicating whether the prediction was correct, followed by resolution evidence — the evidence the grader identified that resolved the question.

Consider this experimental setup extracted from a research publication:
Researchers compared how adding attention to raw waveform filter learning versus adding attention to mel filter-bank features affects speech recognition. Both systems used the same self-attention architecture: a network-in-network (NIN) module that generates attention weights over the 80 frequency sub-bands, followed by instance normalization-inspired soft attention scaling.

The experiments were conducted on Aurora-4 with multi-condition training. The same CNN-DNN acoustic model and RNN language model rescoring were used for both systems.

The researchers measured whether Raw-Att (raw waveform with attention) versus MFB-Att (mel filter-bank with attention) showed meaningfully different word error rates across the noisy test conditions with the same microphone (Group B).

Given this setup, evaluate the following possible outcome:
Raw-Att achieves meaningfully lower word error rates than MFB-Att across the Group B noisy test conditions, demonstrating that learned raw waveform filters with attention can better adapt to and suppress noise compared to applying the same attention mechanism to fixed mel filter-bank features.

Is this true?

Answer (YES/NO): YES